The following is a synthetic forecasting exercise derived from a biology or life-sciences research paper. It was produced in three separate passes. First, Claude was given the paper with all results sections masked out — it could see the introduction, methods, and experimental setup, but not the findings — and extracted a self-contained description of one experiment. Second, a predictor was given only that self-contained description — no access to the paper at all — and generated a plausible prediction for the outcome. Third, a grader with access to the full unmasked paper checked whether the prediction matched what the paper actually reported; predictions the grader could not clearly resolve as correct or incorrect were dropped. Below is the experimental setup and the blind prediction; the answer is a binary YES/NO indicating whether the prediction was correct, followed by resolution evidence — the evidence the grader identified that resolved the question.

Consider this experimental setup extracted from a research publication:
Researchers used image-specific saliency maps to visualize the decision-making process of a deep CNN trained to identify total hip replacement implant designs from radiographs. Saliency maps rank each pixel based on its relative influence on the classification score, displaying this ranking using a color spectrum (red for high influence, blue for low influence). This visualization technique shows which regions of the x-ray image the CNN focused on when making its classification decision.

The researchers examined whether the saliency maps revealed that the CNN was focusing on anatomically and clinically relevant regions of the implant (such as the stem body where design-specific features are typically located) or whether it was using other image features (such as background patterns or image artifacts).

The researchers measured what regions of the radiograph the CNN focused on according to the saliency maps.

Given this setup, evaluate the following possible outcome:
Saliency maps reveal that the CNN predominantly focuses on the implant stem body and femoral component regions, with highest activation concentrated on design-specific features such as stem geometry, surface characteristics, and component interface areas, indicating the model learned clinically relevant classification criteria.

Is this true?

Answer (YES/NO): YES